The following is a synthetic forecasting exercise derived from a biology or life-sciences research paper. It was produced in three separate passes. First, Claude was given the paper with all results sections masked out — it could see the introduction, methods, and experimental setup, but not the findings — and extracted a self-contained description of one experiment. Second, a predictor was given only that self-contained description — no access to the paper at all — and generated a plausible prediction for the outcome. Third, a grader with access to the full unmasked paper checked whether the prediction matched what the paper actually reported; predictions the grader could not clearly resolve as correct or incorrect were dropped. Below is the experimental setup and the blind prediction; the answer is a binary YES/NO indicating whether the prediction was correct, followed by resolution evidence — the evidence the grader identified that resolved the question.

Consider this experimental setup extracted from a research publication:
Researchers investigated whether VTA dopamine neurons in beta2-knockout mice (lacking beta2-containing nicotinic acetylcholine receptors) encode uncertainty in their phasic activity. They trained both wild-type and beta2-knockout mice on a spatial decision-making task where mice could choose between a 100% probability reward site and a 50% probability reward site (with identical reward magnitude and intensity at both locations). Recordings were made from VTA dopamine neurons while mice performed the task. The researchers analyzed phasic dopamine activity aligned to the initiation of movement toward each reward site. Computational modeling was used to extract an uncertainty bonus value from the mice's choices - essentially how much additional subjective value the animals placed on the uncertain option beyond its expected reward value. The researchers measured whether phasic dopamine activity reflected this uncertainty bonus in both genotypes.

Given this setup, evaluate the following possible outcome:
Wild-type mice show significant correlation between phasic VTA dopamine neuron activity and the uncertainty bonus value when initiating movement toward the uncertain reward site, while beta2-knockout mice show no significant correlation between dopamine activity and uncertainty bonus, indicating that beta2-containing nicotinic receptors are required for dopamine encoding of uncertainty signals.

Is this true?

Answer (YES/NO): YES